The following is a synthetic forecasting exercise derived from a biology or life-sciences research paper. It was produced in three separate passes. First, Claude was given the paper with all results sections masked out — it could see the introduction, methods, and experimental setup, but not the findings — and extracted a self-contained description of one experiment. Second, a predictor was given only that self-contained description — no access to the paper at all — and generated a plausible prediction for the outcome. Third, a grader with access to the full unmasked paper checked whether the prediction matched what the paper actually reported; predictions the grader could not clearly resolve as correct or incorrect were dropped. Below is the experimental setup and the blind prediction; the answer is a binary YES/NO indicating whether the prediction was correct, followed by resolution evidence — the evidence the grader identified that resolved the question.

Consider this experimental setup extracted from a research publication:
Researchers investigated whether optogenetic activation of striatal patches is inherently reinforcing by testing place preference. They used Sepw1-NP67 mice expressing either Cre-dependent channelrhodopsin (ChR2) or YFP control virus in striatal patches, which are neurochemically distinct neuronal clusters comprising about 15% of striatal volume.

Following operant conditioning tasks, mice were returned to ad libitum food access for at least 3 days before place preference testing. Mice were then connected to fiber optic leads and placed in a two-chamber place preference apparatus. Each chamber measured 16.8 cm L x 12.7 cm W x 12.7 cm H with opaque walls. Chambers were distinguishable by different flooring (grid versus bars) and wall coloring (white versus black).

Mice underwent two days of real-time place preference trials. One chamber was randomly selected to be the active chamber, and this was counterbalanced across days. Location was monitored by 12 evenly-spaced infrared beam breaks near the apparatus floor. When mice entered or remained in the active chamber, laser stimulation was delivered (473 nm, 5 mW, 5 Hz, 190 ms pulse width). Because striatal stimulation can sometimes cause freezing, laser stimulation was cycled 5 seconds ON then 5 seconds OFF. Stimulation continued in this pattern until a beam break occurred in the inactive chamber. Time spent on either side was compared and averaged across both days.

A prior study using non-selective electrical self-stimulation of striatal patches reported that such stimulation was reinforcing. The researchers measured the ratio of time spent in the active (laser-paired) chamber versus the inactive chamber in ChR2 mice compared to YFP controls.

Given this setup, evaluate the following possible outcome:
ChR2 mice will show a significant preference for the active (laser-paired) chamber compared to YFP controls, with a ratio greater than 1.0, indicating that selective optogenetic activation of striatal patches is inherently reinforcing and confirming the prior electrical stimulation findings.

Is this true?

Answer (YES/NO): NO